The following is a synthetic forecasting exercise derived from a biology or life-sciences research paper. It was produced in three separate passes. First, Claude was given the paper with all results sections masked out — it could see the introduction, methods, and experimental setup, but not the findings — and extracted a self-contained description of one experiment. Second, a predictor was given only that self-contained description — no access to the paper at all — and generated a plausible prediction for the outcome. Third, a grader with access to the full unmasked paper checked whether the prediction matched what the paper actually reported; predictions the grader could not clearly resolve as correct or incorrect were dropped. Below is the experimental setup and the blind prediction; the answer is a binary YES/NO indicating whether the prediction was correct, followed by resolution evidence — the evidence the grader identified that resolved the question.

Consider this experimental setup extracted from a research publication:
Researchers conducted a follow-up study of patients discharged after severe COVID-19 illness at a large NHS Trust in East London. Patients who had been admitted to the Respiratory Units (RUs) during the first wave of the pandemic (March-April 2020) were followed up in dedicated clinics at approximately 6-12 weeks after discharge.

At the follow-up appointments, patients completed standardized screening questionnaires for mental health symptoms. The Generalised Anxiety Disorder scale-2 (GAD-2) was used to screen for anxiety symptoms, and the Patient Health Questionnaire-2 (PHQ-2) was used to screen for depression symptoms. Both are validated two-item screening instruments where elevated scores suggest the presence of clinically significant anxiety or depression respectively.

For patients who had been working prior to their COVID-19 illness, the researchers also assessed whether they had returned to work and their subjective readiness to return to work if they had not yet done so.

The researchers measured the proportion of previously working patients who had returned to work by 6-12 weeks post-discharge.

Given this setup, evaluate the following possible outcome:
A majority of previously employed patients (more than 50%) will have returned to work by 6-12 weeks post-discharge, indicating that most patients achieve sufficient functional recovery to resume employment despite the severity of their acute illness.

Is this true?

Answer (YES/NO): NO